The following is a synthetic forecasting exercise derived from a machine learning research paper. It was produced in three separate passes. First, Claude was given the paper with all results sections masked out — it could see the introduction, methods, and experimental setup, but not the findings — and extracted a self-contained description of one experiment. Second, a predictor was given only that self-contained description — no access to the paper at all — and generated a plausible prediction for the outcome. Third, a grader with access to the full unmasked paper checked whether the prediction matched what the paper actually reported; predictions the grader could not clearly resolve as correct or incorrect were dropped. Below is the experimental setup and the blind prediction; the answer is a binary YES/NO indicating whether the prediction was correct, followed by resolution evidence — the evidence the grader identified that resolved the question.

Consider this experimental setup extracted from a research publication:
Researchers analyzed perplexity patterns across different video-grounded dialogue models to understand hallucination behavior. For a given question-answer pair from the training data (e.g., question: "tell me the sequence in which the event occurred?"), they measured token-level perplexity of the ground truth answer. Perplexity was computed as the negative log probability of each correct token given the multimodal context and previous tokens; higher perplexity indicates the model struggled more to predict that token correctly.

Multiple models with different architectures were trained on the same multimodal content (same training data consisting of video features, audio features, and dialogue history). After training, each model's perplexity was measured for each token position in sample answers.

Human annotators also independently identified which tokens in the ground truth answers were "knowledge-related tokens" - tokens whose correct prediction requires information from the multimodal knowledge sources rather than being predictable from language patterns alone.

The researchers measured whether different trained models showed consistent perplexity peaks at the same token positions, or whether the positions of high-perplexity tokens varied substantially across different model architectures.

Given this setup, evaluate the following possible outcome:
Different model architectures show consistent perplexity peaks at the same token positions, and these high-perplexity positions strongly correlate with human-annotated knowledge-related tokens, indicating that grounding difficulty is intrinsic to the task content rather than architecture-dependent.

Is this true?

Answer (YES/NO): NO